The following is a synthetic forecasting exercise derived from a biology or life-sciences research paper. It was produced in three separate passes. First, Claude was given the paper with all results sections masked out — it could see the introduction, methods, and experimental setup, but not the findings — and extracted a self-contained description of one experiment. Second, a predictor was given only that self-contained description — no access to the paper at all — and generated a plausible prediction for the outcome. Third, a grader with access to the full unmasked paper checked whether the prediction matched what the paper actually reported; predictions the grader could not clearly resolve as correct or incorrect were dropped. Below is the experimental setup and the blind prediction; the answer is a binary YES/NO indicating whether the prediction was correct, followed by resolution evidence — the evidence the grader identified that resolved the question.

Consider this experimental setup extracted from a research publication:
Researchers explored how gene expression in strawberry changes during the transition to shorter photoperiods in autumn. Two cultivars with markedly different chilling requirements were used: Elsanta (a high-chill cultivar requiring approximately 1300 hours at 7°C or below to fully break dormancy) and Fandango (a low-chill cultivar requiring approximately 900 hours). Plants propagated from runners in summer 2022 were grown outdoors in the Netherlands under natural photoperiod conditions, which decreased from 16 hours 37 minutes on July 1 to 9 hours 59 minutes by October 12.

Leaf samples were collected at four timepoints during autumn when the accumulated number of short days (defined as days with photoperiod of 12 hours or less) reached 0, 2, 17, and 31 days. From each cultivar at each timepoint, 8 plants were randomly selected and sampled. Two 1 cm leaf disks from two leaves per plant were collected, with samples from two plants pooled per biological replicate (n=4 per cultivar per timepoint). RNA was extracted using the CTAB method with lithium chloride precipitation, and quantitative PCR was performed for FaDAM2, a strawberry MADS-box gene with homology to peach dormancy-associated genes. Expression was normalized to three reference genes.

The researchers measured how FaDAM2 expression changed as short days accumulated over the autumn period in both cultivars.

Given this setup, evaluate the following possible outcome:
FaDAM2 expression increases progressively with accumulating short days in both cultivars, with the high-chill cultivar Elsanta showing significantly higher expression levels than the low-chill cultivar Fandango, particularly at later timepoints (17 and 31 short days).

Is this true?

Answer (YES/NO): NO